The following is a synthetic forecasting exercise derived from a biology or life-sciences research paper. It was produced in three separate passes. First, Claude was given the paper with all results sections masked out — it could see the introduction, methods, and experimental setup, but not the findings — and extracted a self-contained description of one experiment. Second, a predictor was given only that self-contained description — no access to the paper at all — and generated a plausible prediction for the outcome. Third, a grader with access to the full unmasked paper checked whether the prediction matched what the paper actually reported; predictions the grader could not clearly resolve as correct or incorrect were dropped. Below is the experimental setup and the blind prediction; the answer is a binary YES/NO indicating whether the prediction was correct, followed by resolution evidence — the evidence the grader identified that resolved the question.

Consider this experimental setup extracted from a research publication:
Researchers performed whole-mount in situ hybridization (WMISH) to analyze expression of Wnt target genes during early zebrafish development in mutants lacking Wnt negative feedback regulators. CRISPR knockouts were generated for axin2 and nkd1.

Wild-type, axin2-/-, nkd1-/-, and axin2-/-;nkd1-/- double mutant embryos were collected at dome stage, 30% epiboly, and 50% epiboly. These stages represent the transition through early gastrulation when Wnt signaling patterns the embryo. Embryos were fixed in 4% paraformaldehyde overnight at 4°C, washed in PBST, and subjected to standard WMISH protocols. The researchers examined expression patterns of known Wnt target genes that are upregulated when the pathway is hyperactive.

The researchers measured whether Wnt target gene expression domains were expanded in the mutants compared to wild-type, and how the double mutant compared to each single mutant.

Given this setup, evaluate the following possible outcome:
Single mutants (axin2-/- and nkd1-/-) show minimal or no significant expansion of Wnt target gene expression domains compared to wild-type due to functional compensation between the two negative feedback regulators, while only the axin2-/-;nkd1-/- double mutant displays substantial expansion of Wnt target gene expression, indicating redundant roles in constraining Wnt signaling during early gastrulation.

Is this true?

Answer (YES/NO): NO